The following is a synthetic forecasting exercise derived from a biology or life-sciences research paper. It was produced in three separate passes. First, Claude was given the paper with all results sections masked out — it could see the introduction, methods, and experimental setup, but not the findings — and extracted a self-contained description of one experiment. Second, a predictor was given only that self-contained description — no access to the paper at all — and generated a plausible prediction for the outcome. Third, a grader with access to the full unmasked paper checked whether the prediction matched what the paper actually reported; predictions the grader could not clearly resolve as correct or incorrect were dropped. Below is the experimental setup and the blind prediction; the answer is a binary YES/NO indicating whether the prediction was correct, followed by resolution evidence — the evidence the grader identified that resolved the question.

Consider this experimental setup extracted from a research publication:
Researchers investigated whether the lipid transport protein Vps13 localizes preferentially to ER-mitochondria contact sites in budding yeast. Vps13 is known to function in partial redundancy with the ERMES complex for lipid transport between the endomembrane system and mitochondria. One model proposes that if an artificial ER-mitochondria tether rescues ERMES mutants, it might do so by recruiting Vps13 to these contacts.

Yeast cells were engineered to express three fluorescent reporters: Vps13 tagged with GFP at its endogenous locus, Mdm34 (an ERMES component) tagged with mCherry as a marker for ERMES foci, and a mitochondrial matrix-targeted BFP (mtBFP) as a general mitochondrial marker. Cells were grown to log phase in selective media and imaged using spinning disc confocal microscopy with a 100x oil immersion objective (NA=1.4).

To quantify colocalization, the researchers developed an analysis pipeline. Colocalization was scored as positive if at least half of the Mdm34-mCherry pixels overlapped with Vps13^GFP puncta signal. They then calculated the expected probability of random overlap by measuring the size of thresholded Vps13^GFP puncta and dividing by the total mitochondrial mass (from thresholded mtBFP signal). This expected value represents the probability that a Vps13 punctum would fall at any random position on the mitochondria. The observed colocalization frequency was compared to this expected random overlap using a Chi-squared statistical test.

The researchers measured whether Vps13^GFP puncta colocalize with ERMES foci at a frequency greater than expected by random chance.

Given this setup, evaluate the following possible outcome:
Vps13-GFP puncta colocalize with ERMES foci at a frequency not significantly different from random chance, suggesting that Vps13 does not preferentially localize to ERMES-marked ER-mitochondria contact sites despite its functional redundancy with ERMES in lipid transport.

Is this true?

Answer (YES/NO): NO